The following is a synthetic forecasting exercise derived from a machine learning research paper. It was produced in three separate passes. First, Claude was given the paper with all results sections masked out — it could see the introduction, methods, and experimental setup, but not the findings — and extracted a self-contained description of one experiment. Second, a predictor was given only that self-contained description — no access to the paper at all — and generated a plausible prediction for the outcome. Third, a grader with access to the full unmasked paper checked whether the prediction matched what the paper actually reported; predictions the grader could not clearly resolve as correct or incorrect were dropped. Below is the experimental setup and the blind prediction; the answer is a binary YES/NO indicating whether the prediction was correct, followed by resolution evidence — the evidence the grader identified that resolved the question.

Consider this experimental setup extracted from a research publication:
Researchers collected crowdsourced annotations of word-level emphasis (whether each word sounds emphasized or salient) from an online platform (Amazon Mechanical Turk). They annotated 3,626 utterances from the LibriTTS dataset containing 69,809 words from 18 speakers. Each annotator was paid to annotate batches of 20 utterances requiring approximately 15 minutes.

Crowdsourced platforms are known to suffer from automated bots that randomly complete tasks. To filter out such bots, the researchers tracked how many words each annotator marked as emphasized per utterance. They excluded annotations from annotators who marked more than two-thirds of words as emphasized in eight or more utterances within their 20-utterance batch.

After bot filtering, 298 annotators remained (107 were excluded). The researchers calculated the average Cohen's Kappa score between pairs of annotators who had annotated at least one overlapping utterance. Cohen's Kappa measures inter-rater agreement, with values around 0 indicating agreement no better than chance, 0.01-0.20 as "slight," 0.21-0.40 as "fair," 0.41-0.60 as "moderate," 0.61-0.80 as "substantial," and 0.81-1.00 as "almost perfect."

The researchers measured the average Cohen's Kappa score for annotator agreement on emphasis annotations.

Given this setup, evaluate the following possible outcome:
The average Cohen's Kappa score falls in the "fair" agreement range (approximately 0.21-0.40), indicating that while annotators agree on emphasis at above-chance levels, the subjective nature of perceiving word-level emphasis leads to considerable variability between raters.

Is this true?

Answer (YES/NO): YES